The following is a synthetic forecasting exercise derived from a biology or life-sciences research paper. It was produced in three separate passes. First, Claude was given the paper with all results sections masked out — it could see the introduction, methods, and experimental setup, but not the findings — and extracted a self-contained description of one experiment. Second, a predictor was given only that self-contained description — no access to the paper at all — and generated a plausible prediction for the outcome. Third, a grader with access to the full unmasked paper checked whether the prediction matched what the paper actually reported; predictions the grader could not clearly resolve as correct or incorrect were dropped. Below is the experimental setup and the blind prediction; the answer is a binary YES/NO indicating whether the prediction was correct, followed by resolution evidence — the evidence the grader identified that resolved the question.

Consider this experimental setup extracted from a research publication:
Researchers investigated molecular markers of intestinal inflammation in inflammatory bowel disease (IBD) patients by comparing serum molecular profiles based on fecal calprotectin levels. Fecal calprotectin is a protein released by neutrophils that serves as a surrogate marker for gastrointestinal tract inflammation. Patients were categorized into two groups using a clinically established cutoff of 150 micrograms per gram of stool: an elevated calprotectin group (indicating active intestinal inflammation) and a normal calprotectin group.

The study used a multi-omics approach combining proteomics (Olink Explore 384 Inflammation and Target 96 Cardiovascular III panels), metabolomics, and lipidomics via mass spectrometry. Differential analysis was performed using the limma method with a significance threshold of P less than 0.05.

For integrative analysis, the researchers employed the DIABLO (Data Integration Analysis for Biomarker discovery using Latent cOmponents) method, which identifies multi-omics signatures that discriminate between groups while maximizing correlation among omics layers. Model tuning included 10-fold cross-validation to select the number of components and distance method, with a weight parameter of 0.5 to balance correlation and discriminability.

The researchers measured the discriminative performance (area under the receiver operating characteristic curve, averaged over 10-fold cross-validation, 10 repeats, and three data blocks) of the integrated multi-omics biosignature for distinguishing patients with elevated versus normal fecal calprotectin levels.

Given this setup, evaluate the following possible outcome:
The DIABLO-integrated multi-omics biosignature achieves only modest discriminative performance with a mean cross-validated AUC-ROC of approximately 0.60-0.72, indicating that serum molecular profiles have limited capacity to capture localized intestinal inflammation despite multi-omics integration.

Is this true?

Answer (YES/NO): NO